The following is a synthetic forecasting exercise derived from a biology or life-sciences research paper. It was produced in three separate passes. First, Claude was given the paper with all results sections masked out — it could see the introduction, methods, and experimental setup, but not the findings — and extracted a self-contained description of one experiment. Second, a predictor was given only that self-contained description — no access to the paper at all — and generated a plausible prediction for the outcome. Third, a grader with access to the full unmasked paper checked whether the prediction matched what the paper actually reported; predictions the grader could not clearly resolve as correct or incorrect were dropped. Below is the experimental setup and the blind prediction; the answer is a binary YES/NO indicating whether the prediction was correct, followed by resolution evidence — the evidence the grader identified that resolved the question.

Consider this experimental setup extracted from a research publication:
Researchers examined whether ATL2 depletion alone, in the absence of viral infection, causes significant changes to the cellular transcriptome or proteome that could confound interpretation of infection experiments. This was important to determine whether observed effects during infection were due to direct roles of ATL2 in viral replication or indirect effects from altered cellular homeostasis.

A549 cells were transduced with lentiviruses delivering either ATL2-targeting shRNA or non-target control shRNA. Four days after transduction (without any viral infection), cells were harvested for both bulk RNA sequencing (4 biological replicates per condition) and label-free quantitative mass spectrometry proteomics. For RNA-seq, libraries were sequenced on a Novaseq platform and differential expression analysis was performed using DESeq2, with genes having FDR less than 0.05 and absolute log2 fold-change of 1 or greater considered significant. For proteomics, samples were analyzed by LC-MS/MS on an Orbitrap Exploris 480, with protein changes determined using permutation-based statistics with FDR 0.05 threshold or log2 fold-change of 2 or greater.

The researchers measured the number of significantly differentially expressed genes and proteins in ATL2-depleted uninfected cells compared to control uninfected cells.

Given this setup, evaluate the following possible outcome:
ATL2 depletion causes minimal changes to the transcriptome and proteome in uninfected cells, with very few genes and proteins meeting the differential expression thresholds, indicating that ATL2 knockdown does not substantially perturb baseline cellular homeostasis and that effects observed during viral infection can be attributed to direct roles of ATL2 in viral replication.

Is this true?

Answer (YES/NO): NO